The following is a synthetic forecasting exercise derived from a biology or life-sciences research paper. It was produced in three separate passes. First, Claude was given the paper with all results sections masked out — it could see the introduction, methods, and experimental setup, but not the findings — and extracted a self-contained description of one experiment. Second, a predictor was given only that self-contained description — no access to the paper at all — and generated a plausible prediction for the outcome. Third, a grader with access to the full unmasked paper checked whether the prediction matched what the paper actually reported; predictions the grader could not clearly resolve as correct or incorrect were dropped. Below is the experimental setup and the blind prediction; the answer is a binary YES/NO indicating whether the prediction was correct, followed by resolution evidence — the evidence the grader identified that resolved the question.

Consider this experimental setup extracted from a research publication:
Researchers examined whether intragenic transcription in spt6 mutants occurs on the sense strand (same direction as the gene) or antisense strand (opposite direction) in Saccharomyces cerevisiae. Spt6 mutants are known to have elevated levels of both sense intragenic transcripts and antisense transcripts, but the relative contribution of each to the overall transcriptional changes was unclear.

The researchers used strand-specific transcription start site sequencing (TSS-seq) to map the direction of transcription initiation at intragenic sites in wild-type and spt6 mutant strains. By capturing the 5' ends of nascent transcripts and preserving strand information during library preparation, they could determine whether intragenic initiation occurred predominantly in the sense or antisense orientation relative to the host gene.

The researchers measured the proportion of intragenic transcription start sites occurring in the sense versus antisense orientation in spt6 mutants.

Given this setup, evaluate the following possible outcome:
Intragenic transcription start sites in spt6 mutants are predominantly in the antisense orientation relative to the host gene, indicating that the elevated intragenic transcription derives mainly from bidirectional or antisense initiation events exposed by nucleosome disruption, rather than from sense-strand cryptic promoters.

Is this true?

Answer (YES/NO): NO